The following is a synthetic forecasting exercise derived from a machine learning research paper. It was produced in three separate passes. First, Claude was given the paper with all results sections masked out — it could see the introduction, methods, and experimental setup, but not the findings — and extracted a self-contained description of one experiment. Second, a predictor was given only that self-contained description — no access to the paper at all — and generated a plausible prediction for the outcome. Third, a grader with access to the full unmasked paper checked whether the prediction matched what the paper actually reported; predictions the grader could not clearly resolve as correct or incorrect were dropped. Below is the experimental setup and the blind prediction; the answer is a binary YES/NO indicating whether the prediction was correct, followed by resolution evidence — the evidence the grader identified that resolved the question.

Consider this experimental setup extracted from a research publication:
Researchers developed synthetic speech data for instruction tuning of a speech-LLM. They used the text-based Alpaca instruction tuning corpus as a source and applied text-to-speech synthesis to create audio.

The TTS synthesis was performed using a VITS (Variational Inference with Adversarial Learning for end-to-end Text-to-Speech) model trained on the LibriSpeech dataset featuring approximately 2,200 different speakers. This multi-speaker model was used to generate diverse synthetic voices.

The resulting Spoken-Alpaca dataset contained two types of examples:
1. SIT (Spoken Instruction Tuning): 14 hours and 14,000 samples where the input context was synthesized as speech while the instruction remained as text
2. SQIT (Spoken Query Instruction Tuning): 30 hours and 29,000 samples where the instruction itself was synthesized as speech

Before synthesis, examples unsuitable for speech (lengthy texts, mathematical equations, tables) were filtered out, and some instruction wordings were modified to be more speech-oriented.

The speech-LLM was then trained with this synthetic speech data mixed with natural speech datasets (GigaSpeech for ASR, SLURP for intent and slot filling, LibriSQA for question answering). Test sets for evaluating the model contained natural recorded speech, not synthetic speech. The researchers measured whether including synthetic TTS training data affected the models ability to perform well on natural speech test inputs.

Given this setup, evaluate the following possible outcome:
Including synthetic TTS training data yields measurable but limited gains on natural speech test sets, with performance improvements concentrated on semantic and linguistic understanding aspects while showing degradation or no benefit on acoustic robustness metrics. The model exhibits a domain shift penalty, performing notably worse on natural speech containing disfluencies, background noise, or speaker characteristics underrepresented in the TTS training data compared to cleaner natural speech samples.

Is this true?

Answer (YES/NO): NO